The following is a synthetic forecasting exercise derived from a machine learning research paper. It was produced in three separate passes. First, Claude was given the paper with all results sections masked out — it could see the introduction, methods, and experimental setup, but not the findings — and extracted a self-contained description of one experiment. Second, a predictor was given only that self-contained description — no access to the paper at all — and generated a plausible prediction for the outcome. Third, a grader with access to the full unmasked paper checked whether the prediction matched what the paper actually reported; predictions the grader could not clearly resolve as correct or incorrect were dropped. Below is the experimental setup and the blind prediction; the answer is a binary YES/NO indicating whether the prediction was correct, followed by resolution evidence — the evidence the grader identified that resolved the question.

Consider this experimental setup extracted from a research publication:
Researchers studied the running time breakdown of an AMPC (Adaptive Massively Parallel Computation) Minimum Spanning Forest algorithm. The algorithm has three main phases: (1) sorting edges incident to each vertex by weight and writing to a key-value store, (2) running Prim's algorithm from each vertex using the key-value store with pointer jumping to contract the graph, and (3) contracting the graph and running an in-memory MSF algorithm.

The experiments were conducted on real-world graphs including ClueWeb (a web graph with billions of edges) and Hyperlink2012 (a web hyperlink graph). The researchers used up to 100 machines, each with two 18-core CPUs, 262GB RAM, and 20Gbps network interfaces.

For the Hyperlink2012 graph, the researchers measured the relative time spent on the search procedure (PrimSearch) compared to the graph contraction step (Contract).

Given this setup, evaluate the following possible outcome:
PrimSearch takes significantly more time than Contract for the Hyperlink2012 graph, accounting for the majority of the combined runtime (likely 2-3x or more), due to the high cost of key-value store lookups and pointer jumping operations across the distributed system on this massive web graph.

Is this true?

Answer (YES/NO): NO